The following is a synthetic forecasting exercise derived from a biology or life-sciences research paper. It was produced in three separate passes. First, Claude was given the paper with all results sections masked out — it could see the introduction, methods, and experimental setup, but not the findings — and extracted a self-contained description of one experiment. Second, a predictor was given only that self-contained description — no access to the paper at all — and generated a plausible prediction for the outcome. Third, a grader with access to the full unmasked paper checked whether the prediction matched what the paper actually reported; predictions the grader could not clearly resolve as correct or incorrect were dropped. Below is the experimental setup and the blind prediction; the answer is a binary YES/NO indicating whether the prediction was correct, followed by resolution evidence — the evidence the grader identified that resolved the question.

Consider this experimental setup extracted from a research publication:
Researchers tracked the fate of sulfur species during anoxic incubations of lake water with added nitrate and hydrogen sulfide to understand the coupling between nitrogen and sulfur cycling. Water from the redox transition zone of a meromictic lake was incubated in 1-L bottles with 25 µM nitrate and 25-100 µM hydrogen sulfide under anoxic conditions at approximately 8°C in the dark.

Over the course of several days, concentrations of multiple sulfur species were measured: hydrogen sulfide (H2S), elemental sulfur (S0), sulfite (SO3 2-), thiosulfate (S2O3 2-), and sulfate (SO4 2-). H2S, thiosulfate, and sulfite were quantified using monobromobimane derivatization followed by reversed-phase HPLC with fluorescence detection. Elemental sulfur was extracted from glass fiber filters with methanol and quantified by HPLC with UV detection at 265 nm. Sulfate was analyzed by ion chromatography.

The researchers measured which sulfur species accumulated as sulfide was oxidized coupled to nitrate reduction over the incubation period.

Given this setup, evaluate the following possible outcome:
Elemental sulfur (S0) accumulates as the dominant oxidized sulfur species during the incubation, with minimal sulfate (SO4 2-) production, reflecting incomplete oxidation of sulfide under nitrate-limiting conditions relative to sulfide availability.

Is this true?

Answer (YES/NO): NO